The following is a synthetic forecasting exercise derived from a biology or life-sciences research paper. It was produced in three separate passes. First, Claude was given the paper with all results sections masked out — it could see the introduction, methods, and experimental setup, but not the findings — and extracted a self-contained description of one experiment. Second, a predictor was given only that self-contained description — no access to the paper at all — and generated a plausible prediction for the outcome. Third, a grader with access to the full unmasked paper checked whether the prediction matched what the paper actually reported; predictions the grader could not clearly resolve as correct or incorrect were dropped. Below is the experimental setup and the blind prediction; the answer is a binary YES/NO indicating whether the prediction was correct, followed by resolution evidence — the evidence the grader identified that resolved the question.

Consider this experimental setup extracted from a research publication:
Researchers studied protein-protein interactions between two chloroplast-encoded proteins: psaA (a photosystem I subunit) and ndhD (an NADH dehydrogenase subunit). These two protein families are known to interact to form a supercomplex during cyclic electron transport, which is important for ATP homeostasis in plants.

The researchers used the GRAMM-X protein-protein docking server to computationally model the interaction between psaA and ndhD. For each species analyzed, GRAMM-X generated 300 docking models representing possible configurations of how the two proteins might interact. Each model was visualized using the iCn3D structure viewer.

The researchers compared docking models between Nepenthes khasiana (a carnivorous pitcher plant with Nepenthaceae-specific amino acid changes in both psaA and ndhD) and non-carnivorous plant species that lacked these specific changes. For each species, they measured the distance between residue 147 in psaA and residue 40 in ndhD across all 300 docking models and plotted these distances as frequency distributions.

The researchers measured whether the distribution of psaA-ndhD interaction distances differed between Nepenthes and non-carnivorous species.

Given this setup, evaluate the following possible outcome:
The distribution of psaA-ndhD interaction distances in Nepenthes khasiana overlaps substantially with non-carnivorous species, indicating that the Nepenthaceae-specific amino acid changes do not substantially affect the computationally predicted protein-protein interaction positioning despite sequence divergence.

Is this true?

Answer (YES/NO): NO